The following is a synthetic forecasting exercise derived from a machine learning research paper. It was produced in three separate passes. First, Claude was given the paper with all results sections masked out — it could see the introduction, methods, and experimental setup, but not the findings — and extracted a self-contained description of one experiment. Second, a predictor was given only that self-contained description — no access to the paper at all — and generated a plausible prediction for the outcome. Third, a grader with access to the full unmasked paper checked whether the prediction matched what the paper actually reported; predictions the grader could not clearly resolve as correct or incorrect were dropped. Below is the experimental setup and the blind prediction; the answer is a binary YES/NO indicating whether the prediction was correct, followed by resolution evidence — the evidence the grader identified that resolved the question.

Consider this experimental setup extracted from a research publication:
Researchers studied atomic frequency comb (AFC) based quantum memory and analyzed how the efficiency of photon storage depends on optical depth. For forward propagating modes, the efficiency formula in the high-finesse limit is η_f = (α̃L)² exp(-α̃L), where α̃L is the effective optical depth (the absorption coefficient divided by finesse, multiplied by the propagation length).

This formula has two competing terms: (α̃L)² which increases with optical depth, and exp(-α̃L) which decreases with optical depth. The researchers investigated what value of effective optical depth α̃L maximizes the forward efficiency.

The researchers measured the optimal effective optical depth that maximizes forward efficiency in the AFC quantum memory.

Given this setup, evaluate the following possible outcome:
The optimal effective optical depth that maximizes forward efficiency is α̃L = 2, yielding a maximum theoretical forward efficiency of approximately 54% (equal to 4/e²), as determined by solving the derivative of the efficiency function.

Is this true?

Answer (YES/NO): YES